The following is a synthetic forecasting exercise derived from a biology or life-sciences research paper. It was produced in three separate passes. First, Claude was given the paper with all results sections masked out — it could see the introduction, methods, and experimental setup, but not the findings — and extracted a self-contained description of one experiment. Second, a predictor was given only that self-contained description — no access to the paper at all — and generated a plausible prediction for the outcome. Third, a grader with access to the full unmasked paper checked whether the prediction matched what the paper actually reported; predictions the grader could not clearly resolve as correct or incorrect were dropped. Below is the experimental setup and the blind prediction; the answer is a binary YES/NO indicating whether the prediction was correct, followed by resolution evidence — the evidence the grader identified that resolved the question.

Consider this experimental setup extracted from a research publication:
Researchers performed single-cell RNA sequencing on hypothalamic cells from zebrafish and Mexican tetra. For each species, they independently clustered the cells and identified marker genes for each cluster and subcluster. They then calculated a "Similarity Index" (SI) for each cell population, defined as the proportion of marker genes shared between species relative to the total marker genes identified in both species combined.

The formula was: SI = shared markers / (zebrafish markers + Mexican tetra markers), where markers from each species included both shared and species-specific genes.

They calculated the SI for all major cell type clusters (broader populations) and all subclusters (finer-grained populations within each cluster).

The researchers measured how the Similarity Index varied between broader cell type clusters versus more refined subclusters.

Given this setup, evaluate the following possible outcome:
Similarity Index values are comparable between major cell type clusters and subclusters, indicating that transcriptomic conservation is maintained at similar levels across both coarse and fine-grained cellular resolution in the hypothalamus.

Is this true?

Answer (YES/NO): NO